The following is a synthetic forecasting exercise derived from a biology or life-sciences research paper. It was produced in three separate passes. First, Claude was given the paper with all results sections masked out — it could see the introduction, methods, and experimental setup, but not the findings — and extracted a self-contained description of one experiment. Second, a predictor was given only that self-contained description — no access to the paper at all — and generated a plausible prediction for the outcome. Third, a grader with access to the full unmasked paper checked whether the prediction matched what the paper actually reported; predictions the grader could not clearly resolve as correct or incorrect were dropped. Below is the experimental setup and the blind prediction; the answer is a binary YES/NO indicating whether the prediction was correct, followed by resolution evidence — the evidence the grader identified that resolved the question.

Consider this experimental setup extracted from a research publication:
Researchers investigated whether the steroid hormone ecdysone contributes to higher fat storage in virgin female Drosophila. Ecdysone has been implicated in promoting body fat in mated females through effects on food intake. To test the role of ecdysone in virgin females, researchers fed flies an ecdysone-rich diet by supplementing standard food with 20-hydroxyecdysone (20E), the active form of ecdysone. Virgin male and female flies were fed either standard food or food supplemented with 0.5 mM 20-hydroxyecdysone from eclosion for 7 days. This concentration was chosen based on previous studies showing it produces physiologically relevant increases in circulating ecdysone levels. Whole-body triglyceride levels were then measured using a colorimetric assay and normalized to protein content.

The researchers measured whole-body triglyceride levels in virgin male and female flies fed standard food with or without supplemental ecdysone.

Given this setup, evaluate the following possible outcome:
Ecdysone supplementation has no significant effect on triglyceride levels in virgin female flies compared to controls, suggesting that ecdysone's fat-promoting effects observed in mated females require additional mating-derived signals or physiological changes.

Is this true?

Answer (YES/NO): YES